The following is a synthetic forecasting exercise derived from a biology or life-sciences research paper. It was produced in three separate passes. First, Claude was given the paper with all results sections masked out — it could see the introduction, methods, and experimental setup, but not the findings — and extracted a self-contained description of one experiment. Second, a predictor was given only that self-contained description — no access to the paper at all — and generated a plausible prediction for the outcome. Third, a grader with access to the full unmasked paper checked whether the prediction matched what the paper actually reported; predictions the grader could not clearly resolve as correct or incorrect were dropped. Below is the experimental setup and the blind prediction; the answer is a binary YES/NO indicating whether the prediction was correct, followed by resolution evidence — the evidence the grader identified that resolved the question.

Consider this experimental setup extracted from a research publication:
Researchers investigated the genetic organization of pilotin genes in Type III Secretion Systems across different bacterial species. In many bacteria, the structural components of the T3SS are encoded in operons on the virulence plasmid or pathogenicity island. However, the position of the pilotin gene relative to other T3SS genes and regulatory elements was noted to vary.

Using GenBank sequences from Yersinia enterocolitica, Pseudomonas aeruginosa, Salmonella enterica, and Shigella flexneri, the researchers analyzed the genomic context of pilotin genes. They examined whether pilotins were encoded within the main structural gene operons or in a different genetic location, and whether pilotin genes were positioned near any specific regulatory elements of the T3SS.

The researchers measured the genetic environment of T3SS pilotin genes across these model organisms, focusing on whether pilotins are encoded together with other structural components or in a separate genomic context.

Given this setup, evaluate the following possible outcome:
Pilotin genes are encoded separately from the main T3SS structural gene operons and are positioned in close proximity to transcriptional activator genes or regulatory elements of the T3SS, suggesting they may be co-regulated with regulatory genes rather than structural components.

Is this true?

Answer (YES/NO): YES